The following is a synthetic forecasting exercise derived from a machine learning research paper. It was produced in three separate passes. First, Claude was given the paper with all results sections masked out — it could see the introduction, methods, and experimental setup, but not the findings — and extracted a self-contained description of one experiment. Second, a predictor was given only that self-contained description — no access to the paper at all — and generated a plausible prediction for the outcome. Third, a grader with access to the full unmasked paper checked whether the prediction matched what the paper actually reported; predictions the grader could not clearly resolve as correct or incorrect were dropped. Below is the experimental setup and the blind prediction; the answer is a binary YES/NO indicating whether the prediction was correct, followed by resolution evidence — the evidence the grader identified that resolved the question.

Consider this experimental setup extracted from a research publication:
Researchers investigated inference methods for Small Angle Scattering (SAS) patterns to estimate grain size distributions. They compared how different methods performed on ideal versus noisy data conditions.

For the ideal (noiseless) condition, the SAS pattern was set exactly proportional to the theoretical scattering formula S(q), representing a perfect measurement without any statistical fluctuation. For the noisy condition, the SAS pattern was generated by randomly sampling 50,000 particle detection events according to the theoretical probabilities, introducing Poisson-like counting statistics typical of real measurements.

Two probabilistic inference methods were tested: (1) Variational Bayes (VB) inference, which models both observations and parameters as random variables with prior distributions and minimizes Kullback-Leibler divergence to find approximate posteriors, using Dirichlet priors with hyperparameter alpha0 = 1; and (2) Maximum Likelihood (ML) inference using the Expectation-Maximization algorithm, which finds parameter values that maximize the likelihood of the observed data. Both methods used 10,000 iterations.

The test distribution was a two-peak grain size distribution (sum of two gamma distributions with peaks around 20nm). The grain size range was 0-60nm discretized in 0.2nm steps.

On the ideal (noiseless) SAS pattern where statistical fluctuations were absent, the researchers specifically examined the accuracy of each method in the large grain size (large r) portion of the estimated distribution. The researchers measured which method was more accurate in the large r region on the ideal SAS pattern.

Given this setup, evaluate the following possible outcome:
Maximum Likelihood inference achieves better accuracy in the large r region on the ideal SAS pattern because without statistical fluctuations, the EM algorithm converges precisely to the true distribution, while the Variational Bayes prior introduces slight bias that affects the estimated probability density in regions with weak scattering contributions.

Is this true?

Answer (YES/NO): YES